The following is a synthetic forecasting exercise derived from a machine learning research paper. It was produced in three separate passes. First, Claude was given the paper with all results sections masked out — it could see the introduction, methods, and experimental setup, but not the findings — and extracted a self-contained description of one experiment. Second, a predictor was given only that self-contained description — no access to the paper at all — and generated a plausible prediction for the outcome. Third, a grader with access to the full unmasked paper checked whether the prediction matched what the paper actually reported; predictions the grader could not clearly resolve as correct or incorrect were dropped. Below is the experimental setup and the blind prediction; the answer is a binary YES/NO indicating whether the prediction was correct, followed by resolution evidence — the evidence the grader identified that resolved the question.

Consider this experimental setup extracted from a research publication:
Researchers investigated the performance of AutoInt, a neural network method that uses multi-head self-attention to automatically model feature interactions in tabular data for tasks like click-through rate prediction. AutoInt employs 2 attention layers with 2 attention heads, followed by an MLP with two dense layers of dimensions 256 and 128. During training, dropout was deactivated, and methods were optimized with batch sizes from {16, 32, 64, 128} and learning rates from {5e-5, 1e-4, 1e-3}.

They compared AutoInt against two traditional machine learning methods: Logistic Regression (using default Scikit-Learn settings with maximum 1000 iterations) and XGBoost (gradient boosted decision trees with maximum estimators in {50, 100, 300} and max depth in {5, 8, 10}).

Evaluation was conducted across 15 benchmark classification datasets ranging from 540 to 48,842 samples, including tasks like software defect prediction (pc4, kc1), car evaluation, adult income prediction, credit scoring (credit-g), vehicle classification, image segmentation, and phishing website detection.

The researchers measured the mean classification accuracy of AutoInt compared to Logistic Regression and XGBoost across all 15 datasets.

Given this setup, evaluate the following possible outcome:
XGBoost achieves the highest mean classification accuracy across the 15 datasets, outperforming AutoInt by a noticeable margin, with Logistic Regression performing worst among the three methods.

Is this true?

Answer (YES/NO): NO